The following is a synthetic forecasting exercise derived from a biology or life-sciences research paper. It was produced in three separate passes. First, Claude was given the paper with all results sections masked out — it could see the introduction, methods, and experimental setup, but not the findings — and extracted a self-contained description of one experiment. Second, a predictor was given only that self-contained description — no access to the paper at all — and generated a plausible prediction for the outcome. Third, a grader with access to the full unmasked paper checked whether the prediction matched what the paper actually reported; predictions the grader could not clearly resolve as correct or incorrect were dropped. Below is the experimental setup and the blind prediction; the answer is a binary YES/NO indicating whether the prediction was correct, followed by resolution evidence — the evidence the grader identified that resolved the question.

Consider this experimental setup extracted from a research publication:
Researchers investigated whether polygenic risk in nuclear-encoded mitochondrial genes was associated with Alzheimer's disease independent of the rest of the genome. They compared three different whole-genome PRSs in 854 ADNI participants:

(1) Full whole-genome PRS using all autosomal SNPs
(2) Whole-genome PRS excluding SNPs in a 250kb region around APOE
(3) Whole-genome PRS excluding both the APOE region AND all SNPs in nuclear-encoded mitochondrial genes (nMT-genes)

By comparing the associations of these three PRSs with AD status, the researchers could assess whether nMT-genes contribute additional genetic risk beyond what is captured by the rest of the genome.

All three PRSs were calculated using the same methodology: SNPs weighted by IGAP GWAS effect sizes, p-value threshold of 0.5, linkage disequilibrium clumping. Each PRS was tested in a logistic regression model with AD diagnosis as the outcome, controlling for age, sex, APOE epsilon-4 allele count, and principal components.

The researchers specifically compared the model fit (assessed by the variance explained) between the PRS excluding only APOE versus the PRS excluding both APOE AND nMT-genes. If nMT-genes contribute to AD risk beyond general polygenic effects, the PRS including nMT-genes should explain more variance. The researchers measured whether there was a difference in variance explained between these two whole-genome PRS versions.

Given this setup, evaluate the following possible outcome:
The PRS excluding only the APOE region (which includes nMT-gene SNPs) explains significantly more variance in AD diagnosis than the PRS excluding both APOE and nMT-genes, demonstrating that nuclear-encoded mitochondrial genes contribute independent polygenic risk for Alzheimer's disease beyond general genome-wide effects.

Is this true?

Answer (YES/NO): NO